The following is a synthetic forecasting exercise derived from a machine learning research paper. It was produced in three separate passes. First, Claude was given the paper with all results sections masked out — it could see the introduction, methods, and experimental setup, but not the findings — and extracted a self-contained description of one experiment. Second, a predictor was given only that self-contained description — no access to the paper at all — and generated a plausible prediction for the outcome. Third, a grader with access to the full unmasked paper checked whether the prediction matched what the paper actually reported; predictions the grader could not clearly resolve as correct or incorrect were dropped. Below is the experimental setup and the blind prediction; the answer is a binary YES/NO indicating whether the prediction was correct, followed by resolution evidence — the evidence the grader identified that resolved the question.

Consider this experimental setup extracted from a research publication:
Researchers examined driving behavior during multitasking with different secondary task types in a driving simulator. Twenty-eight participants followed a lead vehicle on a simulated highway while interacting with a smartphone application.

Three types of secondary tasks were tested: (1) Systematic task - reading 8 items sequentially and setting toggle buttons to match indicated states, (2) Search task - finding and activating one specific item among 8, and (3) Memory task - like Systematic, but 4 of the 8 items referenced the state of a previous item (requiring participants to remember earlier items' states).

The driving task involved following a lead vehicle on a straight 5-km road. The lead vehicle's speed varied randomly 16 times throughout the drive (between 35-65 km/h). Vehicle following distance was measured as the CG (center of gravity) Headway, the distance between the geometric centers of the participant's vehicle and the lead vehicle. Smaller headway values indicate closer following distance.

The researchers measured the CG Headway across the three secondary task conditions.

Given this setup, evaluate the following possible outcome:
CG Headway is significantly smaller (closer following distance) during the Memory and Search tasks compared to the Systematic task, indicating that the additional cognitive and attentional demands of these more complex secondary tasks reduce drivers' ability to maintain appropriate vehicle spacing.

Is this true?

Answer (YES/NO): NO